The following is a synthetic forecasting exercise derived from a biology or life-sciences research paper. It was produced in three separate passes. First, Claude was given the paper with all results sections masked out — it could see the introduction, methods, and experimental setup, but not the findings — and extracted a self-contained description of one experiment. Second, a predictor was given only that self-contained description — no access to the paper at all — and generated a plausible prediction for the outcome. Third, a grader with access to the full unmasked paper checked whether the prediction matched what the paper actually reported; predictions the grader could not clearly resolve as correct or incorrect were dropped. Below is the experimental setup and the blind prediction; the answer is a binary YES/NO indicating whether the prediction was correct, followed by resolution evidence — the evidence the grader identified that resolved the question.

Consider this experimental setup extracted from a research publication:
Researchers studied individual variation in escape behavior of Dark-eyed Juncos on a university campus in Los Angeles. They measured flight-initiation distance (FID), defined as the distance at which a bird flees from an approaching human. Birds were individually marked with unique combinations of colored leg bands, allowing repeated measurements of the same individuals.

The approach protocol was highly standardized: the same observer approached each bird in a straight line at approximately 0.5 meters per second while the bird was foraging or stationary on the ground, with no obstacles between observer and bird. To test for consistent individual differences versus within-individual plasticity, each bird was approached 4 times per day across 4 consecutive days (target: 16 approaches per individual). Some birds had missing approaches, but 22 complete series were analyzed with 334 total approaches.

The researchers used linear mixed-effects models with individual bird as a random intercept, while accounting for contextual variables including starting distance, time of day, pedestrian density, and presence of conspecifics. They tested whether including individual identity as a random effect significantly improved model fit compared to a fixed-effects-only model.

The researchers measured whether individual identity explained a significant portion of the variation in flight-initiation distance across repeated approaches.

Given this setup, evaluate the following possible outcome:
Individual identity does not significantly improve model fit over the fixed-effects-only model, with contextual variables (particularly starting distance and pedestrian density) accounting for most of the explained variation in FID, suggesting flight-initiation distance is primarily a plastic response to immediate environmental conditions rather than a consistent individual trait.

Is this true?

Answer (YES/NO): NO